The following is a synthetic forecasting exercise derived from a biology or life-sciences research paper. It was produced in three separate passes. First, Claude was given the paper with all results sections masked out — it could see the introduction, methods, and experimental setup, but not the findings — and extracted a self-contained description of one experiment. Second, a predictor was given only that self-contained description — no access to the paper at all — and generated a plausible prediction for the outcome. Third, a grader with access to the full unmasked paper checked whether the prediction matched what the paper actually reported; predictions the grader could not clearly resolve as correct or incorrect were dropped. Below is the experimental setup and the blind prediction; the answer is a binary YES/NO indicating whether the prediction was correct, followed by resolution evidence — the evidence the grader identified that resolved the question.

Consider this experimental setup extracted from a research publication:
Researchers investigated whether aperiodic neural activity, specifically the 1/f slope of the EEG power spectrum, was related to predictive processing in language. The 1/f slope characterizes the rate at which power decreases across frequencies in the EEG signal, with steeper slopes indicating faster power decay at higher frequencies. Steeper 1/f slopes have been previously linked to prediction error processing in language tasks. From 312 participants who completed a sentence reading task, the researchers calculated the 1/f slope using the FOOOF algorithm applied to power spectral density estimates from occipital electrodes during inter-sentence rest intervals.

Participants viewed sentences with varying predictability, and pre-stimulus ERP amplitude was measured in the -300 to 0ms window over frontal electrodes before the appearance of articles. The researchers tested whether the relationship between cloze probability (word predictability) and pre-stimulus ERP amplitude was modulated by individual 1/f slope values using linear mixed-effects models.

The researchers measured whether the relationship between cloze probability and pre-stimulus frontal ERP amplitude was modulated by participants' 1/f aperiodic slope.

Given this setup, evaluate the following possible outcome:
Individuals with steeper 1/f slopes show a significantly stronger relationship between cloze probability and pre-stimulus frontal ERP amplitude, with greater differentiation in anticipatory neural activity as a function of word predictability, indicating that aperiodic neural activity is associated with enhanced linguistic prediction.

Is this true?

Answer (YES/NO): NO